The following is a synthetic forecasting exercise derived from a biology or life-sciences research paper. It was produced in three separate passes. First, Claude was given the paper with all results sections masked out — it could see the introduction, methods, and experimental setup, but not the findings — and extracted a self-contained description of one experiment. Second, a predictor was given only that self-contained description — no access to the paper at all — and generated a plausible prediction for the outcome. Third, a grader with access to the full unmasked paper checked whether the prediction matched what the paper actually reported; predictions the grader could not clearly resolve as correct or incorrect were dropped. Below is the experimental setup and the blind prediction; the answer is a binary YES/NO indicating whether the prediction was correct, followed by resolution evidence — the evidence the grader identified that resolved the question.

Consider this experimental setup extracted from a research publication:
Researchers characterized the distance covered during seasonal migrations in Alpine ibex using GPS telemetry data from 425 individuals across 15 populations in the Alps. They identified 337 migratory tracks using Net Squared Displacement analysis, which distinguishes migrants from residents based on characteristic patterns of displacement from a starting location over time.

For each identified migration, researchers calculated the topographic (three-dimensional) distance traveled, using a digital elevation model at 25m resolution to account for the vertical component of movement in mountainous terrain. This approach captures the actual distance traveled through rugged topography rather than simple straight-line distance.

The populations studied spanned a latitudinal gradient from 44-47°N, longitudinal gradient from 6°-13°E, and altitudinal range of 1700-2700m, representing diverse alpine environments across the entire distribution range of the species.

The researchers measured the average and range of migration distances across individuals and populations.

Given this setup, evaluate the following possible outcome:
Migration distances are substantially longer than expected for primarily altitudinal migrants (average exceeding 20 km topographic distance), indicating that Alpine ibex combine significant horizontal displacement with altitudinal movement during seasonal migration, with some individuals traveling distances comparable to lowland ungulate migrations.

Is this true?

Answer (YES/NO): NO